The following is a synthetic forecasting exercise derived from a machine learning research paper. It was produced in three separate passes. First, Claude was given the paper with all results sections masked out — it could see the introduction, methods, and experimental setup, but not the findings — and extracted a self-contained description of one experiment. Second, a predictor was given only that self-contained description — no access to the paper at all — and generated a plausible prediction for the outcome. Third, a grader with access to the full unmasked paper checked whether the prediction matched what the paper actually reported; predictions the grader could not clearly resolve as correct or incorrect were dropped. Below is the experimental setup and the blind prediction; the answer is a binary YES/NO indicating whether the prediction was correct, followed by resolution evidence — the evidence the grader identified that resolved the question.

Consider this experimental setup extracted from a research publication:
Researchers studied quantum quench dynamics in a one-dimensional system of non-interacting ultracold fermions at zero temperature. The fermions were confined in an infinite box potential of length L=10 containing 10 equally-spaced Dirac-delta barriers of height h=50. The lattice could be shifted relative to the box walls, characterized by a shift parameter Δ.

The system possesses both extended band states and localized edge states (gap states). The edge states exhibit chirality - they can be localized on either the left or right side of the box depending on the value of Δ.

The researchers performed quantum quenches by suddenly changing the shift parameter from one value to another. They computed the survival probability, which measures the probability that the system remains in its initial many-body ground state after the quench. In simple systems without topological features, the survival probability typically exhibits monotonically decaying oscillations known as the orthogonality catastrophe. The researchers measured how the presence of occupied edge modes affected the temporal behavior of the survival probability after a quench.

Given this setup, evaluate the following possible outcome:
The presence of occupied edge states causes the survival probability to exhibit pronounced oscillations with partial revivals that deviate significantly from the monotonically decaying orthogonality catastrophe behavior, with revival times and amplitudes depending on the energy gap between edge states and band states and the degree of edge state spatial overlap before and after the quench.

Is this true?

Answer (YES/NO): NO